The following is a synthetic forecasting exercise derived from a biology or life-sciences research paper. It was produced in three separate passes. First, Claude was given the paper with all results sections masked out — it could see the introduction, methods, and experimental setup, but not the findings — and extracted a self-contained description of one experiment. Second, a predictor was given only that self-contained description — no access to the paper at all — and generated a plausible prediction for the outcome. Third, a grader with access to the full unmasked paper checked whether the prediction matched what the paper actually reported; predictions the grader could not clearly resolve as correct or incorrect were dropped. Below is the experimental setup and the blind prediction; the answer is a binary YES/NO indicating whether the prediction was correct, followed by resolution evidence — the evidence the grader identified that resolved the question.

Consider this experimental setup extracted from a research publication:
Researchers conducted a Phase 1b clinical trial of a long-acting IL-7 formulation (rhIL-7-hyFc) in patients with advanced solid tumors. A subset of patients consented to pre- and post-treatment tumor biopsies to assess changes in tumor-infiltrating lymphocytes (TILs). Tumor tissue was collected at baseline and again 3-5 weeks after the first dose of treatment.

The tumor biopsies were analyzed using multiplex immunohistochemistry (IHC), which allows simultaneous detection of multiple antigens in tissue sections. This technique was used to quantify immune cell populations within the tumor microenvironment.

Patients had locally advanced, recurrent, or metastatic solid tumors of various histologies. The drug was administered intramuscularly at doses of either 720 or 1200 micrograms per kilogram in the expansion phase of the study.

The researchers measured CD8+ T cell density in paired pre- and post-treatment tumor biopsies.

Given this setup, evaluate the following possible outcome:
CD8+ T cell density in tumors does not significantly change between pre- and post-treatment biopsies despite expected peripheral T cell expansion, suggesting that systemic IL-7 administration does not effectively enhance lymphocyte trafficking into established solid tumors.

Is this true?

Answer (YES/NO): NO